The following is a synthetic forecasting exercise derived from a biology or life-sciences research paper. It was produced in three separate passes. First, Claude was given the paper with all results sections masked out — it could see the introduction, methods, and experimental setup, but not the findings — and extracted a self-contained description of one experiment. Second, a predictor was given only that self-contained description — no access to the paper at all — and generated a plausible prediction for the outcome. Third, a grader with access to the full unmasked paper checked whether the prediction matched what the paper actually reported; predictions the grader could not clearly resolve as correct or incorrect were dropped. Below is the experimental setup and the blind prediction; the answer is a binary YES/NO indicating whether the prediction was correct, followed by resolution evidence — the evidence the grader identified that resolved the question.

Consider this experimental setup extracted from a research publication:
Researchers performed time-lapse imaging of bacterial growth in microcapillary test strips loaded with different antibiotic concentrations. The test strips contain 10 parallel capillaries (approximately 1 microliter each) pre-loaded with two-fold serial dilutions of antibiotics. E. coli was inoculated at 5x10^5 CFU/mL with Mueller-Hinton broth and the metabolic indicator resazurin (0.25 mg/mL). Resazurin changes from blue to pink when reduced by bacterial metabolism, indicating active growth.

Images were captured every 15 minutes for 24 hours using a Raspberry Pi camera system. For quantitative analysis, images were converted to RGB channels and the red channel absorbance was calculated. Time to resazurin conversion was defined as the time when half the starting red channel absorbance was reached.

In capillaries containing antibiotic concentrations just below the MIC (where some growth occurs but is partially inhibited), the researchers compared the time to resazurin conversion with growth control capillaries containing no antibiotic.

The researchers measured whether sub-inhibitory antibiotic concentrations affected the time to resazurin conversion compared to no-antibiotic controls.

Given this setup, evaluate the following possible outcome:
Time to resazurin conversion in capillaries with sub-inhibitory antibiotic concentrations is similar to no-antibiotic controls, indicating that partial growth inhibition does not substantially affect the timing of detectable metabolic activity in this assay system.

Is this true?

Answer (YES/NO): NO